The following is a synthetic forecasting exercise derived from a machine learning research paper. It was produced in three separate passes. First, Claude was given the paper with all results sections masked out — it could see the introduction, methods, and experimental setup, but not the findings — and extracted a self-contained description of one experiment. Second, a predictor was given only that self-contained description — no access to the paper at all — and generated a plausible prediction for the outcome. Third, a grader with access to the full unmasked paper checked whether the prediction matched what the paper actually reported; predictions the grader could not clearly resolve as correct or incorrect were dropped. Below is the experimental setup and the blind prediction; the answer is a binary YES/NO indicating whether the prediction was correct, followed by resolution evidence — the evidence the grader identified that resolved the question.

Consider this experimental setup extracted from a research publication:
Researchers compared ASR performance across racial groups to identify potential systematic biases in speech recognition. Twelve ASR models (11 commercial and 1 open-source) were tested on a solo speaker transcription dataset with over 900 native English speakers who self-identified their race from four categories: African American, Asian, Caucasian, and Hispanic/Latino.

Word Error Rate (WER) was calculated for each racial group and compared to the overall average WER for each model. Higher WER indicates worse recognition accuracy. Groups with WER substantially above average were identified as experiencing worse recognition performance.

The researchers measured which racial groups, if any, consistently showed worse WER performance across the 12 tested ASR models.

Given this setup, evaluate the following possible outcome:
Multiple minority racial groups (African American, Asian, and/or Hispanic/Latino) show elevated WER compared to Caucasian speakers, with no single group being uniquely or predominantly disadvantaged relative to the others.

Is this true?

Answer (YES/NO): YES